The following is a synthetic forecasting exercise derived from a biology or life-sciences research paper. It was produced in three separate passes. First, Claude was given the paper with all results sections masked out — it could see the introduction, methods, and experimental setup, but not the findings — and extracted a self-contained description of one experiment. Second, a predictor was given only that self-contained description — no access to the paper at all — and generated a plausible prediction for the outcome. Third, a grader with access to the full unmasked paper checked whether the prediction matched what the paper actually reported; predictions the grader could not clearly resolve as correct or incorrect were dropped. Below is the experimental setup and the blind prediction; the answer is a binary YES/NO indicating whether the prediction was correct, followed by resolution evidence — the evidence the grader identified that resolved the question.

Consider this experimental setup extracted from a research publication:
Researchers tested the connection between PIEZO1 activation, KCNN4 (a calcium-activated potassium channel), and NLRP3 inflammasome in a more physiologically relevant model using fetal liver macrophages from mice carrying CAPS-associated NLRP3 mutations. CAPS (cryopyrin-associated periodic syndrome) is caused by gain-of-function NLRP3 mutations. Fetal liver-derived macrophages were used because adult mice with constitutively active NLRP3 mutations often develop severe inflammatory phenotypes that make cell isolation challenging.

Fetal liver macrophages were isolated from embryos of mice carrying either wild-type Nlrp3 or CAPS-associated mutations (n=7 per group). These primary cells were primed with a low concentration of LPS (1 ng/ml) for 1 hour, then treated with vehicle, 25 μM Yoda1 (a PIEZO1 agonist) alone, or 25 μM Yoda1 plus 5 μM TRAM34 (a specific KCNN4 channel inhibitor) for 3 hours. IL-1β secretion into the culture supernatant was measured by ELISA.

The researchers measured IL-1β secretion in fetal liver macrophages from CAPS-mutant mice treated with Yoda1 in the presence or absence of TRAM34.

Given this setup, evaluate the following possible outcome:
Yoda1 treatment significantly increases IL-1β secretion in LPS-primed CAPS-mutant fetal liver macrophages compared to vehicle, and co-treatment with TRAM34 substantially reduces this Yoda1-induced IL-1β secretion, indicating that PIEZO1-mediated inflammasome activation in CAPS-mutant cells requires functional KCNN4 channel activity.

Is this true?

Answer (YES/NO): YES